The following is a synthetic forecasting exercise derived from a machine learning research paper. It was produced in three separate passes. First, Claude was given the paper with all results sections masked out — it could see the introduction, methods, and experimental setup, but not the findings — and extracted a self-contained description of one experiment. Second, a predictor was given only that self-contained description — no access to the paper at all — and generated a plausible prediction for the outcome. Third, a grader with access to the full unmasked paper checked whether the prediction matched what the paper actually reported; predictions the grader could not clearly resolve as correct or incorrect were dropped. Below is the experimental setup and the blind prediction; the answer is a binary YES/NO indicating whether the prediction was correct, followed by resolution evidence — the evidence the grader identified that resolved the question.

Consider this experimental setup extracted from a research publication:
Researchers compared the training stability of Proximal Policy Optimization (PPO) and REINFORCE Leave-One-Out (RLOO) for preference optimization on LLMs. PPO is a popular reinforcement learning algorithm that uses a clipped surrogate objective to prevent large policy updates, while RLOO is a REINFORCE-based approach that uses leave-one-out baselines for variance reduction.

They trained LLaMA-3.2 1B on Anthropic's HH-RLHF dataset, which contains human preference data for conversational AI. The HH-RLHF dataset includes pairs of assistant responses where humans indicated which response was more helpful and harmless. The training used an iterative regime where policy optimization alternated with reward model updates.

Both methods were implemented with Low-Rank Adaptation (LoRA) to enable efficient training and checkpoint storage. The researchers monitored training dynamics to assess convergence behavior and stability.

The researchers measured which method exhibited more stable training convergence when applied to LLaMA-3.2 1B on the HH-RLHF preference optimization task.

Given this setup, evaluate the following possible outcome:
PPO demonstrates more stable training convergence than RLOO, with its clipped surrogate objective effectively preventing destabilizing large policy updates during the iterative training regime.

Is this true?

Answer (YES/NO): NO